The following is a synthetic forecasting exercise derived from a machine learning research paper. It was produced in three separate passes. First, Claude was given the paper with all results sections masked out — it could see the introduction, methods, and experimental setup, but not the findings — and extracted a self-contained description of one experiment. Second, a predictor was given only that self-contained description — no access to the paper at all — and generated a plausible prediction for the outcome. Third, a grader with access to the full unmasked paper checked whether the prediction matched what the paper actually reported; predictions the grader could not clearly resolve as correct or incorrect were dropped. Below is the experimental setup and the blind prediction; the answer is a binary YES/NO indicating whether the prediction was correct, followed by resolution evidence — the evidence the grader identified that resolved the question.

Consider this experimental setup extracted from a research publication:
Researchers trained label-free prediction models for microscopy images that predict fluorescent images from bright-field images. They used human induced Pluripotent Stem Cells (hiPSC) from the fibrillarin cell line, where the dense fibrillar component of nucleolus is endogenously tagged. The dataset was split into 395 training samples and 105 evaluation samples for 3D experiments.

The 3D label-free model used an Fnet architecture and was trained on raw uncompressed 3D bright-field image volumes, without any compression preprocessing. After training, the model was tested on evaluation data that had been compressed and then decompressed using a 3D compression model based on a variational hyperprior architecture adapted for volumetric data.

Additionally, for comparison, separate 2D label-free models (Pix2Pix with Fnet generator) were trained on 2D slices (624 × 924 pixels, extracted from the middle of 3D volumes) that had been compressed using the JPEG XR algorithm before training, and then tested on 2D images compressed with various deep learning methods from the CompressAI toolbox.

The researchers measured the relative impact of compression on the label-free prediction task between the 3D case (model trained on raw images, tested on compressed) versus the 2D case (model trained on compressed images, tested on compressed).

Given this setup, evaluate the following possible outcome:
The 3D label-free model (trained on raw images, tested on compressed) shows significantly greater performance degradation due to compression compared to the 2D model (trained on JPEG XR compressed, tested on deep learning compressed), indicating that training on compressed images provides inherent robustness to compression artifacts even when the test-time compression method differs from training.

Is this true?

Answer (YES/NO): YES